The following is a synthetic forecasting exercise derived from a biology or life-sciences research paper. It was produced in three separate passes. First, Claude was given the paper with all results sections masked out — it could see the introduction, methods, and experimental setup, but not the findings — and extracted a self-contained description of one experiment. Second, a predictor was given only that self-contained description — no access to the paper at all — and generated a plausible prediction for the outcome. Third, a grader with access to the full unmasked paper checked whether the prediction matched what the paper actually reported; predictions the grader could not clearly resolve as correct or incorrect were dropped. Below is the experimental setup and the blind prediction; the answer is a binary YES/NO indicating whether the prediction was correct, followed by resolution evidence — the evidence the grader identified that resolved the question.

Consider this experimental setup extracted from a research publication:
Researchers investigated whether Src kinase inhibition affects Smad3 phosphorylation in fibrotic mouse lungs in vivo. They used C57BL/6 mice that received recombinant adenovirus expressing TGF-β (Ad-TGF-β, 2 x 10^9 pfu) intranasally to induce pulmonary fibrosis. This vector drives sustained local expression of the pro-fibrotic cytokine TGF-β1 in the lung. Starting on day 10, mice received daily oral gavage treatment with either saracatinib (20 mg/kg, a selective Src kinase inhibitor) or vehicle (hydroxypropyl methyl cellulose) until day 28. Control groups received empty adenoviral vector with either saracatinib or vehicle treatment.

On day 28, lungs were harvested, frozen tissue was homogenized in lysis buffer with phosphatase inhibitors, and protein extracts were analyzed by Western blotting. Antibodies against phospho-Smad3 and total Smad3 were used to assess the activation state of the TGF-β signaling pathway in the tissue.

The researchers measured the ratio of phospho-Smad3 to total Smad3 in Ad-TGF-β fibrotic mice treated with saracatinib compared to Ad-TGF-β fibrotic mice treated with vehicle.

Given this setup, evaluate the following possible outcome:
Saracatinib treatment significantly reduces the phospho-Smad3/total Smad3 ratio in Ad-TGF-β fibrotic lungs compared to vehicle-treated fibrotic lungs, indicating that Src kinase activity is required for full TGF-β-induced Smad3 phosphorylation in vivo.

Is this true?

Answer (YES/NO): YES